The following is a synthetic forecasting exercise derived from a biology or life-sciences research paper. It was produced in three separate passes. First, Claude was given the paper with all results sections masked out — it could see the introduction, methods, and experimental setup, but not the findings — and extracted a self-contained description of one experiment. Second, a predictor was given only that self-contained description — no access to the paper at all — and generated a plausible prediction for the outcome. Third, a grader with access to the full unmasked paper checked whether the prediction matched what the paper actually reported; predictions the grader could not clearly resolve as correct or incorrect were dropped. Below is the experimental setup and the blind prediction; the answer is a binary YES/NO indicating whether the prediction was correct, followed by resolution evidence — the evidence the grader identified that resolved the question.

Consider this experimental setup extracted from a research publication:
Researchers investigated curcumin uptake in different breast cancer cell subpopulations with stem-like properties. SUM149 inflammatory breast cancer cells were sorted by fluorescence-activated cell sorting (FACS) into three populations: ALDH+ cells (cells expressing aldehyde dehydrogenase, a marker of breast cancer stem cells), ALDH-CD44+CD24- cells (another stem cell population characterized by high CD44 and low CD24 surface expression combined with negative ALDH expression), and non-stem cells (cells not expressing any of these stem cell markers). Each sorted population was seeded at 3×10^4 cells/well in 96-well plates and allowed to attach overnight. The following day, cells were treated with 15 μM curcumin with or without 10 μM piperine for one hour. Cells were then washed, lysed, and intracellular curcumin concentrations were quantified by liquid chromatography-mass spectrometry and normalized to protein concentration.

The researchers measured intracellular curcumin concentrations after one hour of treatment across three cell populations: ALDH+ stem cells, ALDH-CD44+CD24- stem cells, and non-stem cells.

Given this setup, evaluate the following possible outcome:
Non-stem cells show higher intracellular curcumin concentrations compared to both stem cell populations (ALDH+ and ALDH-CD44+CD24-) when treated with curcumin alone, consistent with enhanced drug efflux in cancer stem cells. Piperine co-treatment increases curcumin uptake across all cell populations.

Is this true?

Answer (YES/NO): NO